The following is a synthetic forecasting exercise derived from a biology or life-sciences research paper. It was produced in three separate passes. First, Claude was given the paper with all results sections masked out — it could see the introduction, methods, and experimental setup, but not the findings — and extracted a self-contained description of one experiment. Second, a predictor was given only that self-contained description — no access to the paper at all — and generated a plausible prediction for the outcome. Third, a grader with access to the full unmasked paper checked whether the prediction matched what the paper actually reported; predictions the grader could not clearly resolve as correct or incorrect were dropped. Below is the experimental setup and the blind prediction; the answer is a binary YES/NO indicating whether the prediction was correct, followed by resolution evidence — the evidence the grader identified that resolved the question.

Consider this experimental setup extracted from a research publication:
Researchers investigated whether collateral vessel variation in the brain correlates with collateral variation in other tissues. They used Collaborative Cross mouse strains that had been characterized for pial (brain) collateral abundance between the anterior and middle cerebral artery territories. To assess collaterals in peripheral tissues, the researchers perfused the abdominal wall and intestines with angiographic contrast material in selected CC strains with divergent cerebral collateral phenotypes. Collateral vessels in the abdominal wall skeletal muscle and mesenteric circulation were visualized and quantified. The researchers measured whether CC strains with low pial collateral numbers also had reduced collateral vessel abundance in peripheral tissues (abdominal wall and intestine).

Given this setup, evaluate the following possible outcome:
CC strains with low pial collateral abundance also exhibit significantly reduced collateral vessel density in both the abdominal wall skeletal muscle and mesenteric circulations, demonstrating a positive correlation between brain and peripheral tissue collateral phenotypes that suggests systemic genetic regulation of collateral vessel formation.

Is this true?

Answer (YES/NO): YES